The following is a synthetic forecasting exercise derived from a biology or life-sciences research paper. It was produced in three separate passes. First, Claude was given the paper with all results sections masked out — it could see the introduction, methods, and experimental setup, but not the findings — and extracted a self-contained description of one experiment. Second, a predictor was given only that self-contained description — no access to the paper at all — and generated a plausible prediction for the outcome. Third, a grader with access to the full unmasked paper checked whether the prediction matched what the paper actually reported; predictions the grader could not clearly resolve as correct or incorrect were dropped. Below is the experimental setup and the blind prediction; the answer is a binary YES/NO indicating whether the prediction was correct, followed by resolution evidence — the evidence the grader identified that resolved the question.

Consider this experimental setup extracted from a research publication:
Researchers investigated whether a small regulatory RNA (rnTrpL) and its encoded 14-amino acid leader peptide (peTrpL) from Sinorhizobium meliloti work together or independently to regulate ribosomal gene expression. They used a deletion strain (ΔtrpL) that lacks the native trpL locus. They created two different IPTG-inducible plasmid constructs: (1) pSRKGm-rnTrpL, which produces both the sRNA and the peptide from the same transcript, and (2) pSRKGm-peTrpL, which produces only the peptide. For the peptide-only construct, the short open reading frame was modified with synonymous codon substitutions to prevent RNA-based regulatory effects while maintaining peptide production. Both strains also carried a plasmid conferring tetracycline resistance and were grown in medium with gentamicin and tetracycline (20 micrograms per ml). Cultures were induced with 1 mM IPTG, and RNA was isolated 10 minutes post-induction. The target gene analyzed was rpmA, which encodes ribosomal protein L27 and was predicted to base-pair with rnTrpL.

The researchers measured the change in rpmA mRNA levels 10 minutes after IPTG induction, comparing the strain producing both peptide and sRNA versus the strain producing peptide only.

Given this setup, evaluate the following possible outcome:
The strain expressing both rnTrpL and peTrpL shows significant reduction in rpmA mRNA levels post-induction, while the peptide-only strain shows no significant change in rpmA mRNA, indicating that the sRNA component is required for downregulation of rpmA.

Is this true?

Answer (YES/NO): YES